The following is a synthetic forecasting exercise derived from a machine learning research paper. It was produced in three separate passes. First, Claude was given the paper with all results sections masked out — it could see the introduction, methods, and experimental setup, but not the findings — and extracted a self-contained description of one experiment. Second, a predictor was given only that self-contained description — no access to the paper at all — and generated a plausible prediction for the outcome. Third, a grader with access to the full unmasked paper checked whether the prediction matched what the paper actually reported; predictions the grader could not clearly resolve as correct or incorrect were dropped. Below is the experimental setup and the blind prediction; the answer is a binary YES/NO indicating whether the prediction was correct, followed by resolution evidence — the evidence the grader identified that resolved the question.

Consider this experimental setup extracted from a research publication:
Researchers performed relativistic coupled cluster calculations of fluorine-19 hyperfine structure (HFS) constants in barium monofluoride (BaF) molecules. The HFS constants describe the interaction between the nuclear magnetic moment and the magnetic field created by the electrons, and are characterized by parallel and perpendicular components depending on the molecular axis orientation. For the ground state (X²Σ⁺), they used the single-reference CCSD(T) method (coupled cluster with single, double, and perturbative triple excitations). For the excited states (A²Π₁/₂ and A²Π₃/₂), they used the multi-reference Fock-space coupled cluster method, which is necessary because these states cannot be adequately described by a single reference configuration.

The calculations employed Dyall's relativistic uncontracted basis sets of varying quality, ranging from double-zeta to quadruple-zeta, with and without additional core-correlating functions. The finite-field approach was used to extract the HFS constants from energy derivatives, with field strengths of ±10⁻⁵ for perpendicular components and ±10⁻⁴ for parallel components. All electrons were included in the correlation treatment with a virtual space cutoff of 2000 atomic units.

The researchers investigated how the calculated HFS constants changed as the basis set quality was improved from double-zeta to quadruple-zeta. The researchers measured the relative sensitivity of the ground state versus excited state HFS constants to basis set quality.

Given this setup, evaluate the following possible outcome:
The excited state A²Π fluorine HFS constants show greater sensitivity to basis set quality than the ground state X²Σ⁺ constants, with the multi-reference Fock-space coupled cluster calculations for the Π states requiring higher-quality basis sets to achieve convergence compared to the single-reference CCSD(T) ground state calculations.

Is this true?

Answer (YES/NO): YES